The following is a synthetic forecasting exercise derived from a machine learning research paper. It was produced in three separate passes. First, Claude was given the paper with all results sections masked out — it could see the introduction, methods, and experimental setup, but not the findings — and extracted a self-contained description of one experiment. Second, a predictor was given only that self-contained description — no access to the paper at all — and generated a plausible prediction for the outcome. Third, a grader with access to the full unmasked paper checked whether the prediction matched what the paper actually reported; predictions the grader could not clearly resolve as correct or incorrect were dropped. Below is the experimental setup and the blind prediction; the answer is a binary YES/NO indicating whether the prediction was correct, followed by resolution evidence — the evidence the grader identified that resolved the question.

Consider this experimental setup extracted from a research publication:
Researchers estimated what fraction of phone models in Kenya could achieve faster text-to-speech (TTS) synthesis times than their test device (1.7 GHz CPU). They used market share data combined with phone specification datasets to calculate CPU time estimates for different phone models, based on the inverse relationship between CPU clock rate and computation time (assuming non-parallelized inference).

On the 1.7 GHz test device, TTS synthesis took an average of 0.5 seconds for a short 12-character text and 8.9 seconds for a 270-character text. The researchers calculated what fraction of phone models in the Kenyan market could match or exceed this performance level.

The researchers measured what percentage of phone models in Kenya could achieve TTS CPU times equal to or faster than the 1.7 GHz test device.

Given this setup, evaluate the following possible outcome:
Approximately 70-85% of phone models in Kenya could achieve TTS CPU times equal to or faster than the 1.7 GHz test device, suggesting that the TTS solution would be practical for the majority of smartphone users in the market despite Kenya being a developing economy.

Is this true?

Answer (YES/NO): NO